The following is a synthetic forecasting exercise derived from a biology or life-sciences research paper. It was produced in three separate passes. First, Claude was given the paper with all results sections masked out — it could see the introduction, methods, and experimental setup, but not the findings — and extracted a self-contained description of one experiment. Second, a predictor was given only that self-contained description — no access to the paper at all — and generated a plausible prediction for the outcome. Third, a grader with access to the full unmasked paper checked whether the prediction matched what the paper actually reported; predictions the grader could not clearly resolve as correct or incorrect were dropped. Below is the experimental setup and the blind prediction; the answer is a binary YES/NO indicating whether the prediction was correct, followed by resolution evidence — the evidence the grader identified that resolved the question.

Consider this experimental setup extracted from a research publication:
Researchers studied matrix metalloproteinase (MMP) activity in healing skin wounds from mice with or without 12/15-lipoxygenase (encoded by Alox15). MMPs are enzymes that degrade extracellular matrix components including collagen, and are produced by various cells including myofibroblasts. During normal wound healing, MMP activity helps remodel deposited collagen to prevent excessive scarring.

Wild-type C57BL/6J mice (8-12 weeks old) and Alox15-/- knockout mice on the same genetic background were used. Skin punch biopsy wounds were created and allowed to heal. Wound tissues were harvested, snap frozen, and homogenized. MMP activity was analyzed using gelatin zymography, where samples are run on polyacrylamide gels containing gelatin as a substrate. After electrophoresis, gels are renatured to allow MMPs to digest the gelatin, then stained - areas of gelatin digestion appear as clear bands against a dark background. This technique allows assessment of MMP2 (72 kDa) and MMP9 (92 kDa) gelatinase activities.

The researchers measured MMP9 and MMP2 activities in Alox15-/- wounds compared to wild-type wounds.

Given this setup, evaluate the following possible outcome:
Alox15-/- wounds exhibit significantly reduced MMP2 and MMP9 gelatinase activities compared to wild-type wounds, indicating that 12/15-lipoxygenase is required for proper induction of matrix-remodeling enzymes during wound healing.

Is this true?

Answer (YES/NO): YES